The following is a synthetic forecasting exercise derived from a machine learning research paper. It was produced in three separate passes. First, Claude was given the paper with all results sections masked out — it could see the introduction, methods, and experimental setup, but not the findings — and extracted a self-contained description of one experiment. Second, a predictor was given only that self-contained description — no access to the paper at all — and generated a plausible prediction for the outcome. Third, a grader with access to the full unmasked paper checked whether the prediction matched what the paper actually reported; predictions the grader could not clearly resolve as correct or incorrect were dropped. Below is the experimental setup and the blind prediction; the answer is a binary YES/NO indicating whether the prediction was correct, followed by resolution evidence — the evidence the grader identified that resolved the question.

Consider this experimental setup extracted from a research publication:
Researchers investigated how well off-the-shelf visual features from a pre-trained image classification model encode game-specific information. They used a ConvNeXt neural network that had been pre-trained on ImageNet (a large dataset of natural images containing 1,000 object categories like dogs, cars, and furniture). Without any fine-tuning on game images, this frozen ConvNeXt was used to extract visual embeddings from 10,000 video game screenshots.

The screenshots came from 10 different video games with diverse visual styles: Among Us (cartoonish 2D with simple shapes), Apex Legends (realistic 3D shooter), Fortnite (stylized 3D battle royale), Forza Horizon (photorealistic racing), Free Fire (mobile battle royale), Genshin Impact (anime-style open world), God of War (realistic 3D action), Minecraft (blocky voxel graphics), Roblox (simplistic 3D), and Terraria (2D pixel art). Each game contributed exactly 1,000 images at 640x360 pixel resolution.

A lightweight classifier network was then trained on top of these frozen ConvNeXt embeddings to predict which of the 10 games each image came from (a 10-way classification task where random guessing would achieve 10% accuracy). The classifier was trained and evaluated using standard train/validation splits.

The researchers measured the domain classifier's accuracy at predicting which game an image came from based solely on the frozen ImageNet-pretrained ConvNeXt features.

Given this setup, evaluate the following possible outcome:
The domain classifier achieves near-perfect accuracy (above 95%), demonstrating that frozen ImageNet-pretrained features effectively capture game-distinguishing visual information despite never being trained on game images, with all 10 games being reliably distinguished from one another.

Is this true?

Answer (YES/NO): YES